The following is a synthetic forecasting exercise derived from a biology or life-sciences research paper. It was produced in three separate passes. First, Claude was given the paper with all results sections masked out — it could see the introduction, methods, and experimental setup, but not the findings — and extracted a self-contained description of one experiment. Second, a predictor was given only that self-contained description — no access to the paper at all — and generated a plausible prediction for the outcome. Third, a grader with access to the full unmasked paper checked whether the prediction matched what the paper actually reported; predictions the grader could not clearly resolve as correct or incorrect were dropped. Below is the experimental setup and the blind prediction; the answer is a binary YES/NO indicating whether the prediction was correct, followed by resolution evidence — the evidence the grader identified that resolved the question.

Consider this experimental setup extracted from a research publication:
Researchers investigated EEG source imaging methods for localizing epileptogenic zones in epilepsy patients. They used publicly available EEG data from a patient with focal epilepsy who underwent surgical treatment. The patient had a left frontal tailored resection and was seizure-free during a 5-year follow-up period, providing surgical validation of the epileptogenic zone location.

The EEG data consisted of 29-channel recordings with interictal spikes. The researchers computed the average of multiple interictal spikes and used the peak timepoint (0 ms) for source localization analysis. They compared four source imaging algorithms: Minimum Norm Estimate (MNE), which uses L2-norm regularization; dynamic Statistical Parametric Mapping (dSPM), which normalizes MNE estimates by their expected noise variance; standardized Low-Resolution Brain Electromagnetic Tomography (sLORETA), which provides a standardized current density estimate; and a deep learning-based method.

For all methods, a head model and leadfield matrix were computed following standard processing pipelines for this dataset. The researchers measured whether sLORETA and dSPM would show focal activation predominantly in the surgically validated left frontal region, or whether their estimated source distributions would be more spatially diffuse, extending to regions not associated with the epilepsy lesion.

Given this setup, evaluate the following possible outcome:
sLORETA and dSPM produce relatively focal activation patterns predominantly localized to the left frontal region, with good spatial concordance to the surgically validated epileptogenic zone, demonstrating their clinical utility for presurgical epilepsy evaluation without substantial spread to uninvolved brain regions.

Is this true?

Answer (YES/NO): NO